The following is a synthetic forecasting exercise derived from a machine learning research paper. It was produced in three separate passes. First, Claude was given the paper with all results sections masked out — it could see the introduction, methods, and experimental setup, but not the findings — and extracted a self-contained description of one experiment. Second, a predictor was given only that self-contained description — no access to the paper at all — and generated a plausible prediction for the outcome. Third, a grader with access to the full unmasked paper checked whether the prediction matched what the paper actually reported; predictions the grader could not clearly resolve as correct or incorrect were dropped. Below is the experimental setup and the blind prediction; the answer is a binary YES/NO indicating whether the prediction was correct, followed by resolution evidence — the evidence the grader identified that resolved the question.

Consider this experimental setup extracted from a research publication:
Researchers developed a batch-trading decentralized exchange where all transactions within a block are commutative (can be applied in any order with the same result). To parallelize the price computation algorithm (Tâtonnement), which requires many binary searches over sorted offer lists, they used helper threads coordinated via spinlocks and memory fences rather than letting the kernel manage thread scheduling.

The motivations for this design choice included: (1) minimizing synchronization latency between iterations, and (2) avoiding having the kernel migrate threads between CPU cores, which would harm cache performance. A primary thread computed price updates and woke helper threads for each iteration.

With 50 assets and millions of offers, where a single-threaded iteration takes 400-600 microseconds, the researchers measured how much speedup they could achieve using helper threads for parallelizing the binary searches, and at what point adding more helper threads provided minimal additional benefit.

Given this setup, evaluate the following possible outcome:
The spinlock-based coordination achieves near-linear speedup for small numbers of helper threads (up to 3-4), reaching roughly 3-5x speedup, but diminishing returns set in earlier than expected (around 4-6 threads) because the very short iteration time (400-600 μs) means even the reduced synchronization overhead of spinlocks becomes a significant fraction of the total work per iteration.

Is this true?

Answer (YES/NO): NO